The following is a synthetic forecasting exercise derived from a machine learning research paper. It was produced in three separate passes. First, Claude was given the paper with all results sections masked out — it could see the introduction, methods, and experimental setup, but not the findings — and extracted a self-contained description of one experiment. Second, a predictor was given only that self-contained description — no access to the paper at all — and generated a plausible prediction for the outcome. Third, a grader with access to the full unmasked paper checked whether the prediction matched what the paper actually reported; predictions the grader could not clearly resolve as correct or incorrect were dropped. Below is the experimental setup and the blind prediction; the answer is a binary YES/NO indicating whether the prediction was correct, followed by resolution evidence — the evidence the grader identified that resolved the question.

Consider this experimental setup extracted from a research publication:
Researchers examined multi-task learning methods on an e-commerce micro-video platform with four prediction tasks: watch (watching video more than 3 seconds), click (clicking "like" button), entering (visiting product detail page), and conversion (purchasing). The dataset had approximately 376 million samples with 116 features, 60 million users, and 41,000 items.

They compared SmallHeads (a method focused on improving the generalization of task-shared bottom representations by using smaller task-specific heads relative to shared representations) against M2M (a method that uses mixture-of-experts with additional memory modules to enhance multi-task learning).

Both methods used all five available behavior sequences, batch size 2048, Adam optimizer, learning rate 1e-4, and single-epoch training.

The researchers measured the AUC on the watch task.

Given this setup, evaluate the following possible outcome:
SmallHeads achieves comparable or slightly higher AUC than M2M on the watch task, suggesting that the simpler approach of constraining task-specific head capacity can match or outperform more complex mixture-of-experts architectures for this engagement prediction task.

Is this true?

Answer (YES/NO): YES